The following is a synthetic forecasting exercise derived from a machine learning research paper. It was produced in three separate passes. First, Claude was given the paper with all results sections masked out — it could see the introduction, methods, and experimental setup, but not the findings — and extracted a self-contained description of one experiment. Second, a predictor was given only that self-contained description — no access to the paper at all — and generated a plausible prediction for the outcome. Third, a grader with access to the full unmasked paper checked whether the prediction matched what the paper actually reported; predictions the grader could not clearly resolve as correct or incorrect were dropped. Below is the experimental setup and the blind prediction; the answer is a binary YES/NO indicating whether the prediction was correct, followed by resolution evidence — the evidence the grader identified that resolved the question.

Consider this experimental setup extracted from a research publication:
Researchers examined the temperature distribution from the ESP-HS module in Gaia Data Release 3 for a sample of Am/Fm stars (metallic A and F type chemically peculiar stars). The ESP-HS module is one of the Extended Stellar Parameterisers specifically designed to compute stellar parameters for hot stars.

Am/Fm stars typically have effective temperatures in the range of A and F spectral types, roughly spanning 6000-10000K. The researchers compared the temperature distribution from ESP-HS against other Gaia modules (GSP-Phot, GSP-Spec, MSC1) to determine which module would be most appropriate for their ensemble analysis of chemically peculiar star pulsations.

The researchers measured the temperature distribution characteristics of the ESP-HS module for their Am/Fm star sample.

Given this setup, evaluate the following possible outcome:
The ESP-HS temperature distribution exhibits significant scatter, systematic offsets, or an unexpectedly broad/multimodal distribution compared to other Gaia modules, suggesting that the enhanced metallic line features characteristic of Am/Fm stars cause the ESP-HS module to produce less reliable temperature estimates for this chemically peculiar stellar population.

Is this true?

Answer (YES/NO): NO